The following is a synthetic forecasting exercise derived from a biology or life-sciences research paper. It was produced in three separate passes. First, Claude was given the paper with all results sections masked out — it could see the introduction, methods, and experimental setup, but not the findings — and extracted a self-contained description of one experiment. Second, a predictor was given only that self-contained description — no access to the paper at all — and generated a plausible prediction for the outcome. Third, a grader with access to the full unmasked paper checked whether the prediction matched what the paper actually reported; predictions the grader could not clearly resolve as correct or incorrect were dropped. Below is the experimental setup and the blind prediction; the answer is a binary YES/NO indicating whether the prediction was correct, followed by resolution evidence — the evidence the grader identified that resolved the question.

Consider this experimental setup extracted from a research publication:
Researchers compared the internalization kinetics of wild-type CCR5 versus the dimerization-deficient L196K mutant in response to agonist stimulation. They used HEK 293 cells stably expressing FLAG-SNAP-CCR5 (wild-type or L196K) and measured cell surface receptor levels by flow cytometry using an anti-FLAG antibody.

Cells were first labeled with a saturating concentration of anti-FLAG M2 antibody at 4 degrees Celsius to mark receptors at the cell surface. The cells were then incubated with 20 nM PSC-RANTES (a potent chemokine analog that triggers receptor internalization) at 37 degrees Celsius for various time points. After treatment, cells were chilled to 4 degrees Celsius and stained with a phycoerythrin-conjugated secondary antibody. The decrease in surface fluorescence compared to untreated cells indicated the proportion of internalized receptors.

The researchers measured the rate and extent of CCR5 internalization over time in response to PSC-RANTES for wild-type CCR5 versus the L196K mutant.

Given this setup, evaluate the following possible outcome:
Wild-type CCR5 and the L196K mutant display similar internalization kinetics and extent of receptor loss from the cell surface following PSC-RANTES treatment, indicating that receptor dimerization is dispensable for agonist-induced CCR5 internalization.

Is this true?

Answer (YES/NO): NO